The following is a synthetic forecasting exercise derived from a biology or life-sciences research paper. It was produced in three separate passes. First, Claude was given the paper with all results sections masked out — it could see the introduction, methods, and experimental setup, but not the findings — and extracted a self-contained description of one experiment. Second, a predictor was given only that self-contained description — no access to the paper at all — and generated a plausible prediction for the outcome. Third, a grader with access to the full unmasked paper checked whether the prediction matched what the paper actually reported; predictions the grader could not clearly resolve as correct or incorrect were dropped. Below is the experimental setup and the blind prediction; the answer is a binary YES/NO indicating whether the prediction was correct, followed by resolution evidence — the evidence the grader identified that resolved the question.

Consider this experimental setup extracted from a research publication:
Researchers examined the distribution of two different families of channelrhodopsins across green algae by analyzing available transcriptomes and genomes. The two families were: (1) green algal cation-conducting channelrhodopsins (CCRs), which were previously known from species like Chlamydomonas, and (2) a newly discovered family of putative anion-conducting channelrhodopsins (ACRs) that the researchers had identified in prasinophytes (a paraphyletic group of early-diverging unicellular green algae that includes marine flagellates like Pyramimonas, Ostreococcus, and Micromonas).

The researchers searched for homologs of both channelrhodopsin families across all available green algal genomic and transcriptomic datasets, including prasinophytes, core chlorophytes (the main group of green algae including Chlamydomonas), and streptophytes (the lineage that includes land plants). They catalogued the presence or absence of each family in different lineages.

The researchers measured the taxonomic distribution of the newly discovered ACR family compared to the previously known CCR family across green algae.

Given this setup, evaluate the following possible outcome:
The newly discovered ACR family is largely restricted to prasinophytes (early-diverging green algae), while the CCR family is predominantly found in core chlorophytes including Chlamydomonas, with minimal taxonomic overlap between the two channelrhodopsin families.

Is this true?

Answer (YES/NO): NO